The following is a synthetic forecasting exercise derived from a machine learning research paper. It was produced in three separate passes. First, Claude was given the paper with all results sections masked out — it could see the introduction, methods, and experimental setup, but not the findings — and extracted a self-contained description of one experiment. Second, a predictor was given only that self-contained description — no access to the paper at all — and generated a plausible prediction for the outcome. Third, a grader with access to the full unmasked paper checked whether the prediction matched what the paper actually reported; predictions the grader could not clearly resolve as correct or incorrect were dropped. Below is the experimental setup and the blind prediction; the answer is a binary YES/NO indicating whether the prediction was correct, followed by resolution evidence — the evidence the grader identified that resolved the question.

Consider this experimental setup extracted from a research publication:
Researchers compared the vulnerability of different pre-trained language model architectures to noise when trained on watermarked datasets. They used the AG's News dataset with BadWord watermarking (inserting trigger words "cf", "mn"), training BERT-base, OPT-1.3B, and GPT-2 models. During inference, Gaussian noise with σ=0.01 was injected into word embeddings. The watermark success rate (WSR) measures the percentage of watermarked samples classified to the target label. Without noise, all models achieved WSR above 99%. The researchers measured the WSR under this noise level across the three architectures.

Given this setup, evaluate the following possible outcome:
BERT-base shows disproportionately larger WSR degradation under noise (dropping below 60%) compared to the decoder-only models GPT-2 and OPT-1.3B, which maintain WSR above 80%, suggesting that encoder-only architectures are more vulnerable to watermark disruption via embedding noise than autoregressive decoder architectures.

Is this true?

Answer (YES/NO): NO